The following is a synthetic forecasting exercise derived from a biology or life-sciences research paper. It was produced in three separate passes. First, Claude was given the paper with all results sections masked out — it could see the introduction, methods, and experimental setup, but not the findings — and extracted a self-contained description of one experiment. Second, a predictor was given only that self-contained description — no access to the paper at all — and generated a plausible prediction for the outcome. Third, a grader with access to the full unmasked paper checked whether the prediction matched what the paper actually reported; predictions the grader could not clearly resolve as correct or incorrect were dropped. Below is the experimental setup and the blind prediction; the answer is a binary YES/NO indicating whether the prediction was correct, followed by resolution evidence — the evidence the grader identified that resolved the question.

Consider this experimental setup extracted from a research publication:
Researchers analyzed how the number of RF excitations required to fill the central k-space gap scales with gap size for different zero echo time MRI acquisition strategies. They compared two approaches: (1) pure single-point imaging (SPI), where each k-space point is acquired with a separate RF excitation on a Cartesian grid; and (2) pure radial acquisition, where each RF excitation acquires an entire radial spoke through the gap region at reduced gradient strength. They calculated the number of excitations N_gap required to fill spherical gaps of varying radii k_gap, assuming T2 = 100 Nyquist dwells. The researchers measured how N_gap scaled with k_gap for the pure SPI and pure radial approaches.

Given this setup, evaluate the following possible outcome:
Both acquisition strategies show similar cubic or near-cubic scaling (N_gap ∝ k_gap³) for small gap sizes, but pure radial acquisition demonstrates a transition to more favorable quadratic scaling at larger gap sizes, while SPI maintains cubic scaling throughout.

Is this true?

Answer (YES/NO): NO